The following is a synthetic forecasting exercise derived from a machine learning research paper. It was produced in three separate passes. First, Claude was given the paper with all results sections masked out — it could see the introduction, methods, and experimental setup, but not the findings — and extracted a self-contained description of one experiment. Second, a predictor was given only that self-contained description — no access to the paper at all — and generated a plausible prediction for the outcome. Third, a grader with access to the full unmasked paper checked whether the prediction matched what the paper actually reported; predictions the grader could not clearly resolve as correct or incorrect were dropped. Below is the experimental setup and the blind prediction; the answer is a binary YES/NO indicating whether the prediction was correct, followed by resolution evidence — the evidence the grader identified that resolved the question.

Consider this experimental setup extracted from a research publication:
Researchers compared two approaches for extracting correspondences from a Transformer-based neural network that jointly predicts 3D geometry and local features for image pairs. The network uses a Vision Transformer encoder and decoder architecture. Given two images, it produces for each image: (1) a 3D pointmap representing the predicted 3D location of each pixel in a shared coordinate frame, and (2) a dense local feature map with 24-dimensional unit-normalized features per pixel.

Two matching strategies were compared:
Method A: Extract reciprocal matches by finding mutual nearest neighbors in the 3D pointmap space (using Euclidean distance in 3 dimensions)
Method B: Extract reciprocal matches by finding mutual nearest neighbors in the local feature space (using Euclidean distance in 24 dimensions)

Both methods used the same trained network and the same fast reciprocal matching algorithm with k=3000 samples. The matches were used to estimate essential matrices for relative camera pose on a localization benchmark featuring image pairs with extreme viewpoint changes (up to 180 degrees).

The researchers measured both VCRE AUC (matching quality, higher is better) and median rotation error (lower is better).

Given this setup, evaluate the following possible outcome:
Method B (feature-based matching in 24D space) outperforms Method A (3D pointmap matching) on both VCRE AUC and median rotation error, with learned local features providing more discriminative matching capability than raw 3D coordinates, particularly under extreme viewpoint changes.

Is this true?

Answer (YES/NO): YES